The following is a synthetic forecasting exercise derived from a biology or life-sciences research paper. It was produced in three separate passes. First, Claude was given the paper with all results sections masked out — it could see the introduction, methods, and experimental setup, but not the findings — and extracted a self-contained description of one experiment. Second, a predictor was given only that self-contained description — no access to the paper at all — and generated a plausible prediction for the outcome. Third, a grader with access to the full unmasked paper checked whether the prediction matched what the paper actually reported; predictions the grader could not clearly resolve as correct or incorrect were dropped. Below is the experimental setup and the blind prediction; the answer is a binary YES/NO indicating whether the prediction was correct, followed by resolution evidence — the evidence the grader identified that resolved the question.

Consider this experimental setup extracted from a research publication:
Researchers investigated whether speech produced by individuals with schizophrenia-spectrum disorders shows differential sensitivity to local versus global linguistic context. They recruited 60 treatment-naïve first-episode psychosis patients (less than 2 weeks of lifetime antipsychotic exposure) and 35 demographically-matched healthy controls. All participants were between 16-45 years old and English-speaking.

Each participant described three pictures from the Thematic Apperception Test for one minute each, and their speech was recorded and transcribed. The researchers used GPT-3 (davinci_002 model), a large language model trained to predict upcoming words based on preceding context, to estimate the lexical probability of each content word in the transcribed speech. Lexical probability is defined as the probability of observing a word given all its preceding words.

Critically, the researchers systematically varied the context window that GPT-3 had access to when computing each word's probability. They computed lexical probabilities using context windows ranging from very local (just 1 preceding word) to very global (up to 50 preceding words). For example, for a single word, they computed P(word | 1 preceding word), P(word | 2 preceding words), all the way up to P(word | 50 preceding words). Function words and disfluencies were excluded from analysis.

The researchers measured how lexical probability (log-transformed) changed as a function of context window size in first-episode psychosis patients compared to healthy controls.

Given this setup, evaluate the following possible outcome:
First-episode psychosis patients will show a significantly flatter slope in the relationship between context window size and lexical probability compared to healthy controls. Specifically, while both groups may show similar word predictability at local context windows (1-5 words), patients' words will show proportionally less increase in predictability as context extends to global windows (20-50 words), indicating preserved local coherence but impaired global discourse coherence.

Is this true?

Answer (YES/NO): YES